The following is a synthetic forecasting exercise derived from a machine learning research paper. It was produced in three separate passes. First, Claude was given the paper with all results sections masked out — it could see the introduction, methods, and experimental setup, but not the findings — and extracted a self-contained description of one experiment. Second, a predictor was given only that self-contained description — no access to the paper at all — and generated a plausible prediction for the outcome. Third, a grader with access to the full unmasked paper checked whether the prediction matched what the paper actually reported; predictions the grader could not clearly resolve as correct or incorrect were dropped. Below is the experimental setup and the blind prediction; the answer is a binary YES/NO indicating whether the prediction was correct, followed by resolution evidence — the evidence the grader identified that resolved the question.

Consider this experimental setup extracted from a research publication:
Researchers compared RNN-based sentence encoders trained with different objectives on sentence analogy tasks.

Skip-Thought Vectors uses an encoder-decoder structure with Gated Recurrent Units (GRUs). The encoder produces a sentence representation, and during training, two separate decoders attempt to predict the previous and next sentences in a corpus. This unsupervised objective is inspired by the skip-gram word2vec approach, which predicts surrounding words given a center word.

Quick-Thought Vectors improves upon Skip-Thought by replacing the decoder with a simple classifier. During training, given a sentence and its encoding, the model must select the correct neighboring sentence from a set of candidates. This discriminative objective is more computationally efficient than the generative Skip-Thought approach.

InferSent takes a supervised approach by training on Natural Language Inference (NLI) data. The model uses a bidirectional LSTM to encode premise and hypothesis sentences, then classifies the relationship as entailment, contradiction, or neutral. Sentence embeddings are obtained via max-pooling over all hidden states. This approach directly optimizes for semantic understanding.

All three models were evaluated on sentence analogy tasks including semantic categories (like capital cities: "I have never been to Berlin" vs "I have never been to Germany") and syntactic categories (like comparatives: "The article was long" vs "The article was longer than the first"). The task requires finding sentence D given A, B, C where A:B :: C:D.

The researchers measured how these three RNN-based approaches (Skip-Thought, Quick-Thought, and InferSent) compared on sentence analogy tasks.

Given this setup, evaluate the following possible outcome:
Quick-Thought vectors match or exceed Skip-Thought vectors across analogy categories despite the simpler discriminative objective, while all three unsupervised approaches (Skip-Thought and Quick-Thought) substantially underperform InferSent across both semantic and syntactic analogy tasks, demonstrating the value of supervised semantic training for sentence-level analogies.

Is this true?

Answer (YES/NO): NO